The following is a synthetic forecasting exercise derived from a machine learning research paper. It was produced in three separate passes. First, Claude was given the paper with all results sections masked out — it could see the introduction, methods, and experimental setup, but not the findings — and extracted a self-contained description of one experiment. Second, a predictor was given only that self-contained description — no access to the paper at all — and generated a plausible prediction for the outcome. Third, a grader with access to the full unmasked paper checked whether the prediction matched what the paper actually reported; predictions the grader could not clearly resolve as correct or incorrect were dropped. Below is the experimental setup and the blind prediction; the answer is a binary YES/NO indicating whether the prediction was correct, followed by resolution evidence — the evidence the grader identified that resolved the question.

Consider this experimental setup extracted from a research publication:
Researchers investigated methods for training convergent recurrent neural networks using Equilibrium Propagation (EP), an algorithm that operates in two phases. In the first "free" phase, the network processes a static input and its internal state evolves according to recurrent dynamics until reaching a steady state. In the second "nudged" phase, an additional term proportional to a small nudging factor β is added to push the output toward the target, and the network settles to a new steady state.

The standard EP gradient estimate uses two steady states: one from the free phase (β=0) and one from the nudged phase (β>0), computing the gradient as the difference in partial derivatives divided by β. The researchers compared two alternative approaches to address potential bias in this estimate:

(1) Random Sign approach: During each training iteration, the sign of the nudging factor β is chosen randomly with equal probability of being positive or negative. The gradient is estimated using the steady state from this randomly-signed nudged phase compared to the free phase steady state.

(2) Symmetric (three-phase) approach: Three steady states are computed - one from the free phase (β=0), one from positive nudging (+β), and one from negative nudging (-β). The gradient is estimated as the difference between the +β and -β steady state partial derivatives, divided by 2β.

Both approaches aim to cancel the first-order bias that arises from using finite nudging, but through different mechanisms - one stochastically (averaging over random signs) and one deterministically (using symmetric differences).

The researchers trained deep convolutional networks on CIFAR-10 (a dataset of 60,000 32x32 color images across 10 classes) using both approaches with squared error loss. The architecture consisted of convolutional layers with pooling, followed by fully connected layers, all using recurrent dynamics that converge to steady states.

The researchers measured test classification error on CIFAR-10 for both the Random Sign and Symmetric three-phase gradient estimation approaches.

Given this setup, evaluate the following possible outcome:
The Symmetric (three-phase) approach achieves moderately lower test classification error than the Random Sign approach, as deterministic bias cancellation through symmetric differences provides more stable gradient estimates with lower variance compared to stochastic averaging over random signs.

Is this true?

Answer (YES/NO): NO